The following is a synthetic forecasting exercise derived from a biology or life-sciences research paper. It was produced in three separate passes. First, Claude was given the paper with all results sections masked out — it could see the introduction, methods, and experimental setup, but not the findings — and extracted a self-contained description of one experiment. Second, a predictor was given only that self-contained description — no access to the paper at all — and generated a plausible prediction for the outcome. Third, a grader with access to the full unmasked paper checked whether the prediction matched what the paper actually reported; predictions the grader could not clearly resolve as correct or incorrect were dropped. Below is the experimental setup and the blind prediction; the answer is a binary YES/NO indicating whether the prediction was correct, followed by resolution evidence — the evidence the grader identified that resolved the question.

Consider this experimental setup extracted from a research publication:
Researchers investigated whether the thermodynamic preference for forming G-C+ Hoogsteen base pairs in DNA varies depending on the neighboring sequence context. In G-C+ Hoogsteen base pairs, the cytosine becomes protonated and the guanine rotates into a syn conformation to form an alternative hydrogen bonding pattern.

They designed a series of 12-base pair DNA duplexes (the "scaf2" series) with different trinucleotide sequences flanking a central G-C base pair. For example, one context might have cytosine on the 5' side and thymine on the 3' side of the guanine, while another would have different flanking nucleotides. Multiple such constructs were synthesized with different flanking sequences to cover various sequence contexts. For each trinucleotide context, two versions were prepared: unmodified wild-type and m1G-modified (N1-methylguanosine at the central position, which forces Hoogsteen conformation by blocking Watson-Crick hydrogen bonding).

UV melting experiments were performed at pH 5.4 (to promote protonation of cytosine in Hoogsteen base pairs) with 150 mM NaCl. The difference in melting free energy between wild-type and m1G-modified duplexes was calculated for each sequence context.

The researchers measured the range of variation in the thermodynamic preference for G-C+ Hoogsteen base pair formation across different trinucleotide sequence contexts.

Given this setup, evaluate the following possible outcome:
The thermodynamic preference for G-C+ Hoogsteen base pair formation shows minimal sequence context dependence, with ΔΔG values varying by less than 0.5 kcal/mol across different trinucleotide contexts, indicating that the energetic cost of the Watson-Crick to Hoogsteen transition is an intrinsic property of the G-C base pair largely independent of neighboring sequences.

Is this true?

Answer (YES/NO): NO